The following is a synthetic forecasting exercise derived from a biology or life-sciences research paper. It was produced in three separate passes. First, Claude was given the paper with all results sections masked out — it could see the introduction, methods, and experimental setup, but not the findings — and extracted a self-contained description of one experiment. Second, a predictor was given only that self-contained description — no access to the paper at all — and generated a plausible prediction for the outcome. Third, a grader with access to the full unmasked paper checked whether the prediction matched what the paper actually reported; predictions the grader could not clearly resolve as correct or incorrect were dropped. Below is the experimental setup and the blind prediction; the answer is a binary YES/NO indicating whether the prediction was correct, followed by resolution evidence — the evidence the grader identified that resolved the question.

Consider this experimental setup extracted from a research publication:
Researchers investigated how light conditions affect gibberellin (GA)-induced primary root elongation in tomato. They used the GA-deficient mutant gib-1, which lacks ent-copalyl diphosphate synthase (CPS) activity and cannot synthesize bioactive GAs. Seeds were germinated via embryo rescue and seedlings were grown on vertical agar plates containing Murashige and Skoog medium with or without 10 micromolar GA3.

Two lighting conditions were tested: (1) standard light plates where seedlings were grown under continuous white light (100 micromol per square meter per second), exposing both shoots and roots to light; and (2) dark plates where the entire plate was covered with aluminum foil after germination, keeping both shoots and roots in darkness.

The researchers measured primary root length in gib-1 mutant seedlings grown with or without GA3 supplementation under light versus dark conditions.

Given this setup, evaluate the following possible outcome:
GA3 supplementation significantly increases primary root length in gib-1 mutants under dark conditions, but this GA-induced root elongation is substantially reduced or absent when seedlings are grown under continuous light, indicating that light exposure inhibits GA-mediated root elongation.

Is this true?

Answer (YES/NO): NO